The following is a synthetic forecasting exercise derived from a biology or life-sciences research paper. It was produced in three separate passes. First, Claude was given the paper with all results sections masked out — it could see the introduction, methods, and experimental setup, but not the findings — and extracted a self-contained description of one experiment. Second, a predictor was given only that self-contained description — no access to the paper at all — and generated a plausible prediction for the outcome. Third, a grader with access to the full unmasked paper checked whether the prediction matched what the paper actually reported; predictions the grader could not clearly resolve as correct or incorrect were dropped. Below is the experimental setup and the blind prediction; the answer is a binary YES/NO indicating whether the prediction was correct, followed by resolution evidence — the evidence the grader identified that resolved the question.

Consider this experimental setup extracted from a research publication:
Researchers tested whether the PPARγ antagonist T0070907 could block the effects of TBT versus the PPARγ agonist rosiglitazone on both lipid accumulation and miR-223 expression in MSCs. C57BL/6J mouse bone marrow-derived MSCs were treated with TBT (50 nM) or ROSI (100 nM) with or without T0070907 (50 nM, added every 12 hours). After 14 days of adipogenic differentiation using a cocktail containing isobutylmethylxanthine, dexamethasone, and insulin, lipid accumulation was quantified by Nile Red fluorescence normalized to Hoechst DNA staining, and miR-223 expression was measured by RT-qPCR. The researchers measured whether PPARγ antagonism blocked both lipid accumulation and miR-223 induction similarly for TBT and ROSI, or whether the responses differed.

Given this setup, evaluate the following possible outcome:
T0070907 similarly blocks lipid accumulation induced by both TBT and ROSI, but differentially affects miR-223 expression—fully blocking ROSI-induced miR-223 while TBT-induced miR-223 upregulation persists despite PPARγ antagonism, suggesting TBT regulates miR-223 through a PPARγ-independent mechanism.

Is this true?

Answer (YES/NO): NO